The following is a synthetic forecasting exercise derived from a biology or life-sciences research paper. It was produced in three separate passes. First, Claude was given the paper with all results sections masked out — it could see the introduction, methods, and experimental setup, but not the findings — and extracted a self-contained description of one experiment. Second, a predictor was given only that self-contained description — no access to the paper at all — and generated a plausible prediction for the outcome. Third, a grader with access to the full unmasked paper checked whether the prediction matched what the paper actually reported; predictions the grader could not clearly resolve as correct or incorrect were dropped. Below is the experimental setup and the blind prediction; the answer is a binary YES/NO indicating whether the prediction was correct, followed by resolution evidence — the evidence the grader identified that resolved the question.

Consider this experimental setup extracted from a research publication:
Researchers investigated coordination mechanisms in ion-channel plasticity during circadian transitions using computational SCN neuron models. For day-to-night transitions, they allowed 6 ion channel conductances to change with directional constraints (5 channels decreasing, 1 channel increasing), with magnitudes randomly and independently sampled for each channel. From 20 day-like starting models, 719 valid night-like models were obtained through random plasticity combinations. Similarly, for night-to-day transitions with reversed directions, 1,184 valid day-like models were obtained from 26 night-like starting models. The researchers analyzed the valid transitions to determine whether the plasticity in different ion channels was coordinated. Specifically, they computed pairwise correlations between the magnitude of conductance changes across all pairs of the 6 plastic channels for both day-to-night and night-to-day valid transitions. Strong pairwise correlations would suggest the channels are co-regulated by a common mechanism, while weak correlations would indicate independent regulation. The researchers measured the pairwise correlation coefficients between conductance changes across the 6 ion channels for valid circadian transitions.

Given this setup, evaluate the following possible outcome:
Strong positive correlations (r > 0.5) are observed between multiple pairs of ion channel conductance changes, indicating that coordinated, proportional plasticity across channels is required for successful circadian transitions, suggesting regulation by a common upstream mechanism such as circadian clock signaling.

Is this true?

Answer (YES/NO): NO